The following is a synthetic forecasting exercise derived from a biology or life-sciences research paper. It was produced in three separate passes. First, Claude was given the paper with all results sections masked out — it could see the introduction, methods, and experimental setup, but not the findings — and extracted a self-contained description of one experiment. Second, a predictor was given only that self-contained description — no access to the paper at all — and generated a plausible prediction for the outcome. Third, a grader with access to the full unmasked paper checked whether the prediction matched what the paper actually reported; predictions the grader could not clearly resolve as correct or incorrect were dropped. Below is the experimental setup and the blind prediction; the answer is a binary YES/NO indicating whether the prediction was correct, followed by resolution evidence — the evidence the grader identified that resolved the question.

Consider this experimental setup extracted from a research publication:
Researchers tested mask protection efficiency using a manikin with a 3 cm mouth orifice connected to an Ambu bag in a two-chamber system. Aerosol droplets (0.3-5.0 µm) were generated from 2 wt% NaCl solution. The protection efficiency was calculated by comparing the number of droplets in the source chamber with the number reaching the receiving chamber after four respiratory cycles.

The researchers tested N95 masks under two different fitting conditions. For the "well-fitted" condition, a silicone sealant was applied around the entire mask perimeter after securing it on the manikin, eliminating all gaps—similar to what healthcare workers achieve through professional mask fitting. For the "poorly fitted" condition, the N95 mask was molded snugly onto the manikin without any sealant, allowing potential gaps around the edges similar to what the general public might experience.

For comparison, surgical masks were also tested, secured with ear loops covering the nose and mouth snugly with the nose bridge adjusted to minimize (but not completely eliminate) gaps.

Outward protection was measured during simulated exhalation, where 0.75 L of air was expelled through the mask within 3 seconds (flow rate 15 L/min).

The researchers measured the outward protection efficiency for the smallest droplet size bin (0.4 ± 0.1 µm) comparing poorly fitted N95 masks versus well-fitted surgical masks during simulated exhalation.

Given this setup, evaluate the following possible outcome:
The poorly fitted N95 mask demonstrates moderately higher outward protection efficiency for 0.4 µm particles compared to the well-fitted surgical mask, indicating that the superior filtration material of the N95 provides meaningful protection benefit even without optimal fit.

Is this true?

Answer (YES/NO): NO